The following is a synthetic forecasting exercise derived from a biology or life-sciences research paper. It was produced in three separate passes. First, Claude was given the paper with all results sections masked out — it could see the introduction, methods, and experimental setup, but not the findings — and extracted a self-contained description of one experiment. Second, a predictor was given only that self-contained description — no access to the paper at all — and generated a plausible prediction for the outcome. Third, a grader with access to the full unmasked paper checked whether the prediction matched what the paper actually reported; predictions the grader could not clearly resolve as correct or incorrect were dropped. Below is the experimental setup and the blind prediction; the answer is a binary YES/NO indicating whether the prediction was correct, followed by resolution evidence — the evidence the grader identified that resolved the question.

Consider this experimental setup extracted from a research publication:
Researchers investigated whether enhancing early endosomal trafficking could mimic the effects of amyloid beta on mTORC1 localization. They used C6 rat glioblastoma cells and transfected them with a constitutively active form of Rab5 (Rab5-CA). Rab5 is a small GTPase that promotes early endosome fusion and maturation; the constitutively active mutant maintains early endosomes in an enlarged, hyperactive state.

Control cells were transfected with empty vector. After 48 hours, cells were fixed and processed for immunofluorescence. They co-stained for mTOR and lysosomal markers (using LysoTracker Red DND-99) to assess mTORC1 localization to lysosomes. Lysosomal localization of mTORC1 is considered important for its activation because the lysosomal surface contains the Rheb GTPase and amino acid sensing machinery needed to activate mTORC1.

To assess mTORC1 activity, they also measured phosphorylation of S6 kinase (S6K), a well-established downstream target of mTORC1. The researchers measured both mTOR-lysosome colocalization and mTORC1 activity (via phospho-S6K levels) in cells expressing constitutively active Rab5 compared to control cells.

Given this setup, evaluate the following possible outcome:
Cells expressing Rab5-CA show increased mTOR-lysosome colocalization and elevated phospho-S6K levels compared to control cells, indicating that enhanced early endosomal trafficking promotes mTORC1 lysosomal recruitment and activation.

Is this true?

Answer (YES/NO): NO